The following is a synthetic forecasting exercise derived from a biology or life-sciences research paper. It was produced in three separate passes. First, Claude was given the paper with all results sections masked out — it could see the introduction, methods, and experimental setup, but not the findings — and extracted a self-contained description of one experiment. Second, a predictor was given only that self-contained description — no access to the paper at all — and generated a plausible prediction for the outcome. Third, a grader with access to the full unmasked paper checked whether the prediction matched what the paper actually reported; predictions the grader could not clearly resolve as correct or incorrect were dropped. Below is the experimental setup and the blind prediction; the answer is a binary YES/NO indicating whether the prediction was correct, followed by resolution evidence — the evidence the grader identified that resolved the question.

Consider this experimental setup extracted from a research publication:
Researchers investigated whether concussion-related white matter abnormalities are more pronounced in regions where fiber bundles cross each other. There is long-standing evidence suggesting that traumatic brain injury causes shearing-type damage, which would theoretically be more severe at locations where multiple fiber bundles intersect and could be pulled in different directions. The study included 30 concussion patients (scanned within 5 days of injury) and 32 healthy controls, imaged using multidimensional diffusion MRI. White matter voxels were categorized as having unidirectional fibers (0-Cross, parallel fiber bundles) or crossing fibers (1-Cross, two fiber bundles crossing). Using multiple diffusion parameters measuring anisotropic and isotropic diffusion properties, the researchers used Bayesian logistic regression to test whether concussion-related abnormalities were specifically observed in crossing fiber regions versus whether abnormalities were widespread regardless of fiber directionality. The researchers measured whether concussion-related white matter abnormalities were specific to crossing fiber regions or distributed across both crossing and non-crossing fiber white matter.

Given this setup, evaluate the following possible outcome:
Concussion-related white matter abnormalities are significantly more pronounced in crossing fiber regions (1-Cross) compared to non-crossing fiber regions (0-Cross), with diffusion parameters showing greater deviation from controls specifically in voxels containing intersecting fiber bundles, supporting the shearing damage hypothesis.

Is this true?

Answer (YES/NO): NO